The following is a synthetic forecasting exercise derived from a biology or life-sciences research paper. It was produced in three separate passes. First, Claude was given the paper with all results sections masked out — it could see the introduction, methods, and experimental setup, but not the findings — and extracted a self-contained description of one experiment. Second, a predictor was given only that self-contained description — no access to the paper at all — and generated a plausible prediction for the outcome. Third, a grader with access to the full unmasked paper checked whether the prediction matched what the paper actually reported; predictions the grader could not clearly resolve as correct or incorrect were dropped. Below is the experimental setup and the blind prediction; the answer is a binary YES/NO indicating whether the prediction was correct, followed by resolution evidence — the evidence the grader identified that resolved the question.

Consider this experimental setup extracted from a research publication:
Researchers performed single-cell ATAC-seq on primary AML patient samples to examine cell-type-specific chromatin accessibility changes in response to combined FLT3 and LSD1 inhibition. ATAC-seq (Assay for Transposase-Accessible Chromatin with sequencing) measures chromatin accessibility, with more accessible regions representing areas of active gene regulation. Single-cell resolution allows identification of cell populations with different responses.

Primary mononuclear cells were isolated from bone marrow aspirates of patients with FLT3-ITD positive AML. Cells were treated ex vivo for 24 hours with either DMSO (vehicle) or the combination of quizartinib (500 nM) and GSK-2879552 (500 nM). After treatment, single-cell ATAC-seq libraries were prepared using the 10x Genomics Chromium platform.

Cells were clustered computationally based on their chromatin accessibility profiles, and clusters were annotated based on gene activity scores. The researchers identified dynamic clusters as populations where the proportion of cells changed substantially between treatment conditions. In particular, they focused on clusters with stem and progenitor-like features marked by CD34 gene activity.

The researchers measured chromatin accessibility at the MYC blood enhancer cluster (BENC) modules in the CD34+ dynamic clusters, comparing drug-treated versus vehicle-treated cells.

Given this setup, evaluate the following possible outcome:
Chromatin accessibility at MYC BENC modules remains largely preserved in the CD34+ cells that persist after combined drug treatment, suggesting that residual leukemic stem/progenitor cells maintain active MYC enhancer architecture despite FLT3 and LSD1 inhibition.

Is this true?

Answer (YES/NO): NO